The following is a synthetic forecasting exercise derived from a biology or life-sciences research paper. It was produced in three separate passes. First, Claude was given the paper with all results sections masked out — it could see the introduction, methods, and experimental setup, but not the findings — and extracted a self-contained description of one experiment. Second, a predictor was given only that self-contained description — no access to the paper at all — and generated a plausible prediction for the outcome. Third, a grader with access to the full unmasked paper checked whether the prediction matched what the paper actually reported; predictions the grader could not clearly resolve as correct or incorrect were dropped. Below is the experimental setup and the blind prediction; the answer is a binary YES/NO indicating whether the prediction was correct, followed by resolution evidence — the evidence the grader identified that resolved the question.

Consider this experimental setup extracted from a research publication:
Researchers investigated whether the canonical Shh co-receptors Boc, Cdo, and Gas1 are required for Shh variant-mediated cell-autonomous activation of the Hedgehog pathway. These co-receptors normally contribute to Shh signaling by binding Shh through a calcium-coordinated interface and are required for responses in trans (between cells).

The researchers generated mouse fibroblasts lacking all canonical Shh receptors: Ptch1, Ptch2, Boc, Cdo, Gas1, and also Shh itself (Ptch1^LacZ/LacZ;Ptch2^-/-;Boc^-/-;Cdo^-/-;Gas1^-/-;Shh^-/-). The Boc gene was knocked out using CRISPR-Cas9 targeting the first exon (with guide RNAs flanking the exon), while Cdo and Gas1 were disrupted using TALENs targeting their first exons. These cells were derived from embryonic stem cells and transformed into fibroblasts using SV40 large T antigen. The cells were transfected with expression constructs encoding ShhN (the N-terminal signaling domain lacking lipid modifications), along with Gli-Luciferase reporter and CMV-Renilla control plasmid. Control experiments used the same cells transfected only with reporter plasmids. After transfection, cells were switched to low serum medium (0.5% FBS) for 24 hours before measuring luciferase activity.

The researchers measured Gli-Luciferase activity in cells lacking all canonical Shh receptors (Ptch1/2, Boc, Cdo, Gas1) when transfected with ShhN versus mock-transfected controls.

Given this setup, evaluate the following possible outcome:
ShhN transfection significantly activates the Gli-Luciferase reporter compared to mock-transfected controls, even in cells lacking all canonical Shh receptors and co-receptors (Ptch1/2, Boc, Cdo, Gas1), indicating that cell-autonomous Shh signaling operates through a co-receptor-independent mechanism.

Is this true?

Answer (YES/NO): YES